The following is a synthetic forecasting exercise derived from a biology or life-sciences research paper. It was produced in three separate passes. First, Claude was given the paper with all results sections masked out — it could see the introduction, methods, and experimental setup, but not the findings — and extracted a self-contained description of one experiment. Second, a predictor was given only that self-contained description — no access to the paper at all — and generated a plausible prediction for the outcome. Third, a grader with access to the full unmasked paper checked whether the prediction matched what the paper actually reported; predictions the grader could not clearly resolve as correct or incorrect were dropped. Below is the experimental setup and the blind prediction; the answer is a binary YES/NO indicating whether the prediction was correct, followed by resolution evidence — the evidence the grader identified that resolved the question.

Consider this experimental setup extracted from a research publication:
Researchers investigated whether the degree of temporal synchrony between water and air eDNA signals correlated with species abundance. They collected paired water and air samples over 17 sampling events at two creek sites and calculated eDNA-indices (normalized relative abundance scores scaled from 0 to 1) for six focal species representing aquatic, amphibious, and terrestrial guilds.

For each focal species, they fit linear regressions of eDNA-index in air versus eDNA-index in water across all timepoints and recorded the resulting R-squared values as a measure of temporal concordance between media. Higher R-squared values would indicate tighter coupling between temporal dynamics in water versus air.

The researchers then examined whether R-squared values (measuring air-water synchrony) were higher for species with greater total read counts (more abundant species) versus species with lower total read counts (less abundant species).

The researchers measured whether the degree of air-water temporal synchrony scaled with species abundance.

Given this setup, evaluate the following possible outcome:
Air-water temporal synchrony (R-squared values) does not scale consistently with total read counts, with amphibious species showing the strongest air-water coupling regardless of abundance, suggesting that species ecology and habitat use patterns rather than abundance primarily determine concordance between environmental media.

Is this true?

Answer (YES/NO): NO